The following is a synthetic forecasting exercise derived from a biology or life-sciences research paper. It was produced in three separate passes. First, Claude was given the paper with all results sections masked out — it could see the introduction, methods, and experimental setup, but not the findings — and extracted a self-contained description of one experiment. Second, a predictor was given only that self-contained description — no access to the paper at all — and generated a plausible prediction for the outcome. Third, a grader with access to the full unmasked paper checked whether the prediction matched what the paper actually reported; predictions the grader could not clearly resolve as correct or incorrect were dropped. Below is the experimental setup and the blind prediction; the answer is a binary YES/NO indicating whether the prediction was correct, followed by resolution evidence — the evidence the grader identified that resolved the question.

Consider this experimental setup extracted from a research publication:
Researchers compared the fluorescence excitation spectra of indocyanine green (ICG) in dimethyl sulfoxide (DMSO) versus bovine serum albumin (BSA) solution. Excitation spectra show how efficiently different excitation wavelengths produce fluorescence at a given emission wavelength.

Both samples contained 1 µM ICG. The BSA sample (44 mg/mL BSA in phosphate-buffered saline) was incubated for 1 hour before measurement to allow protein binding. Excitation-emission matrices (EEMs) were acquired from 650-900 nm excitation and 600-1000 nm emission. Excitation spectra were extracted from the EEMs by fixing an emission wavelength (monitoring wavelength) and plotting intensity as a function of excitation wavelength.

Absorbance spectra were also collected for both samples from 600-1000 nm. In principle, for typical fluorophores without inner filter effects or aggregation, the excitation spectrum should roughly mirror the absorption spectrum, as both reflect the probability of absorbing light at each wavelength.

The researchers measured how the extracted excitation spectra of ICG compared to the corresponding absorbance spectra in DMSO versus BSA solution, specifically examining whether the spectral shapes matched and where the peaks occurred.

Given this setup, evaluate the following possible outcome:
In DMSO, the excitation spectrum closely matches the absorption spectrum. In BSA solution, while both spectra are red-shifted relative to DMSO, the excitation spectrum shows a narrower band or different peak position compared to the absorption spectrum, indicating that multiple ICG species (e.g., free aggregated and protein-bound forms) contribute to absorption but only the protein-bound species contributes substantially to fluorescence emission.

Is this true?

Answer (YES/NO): NO